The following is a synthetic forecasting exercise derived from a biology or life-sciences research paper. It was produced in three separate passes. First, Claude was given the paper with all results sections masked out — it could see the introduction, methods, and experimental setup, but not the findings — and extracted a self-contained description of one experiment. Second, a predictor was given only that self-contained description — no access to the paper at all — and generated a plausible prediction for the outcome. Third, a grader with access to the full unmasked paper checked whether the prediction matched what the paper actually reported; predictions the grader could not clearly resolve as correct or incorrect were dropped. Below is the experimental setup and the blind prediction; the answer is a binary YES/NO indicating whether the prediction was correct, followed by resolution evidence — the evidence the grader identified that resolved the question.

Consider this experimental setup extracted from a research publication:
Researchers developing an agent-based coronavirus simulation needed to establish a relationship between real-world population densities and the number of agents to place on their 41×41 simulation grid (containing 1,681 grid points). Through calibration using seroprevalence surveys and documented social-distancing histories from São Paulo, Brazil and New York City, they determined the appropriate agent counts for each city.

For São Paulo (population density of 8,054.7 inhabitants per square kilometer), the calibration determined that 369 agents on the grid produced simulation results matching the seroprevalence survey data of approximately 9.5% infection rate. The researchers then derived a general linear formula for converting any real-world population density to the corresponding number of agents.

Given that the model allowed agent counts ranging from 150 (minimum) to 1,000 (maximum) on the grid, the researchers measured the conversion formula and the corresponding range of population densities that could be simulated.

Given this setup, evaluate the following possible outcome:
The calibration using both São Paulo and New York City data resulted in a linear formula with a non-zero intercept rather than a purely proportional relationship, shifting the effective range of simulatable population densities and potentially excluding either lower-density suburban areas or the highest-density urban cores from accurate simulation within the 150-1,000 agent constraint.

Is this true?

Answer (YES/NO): NO